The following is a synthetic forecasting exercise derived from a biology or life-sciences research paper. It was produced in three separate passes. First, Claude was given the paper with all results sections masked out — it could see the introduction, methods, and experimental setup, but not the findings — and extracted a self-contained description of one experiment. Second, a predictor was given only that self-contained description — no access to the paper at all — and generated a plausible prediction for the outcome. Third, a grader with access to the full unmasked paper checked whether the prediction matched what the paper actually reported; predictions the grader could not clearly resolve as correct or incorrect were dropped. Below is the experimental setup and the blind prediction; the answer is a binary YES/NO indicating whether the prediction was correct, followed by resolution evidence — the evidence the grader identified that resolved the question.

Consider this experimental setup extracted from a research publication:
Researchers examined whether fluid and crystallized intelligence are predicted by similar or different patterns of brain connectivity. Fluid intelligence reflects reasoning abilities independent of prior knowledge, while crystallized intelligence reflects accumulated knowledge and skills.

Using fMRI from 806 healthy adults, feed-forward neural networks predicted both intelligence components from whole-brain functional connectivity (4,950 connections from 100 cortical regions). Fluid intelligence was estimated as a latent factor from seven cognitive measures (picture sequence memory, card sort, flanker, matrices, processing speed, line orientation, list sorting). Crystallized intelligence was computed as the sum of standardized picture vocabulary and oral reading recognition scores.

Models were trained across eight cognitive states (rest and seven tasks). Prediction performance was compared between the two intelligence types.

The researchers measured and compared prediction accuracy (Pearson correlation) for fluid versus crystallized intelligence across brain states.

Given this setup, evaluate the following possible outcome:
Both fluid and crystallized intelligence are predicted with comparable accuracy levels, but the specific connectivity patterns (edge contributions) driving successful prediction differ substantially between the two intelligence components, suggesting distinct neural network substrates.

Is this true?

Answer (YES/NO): NO